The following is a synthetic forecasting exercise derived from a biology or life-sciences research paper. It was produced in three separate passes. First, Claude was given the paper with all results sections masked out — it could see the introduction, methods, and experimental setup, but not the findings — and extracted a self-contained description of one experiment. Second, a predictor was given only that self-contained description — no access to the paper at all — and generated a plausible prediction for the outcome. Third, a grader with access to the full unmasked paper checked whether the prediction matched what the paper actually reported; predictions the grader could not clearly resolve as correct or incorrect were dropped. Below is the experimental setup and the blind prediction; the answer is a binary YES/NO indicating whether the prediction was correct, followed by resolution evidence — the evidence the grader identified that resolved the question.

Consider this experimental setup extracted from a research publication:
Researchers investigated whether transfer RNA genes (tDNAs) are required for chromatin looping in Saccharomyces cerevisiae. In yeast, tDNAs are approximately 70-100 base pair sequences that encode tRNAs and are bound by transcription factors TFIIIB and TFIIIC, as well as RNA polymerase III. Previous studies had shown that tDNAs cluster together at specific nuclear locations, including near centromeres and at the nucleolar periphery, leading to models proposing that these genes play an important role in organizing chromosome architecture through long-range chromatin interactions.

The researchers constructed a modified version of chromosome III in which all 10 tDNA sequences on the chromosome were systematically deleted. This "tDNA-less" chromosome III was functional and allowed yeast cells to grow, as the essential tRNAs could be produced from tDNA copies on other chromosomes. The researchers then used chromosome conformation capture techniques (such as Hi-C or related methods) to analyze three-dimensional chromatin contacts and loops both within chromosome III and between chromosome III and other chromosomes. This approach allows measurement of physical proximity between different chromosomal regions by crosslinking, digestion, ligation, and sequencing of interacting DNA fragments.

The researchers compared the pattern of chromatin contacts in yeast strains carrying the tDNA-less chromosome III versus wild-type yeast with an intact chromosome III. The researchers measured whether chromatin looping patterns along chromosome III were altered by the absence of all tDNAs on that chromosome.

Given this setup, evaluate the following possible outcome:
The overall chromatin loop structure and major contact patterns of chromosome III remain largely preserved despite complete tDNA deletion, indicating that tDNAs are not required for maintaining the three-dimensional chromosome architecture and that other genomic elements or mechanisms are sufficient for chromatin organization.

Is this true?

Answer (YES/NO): YES